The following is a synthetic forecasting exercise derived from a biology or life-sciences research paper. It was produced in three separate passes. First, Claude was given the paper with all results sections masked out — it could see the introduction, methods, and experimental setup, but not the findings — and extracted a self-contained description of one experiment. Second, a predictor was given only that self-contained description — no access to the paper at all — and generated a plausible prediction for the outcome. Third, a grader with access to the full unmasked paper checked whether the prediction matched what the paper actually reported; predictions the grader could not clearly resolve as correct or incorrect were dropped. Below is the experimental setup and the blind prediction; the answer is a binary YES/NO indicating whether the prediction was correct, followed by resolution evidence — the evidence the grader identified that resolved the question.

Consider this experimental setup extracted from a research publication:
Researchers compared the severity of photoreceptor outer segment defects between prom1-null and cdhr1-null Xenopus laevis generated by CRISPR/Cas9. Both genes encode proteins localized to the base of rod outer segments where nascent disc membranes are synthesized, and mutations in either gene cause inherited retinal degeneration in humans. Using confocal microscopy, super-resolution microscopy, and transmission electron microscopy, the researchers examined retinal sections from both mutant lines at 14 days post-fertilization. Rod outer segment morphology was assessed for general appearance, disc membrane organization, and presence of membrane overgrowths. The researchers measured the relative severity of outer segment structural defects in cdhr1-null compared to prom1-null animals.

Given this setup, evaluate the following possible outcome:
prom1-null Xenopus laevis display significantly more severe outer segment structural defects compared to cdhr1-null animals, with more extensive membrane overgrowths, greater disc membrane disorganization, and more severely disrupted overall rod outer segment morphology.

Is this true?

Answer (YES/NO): YES